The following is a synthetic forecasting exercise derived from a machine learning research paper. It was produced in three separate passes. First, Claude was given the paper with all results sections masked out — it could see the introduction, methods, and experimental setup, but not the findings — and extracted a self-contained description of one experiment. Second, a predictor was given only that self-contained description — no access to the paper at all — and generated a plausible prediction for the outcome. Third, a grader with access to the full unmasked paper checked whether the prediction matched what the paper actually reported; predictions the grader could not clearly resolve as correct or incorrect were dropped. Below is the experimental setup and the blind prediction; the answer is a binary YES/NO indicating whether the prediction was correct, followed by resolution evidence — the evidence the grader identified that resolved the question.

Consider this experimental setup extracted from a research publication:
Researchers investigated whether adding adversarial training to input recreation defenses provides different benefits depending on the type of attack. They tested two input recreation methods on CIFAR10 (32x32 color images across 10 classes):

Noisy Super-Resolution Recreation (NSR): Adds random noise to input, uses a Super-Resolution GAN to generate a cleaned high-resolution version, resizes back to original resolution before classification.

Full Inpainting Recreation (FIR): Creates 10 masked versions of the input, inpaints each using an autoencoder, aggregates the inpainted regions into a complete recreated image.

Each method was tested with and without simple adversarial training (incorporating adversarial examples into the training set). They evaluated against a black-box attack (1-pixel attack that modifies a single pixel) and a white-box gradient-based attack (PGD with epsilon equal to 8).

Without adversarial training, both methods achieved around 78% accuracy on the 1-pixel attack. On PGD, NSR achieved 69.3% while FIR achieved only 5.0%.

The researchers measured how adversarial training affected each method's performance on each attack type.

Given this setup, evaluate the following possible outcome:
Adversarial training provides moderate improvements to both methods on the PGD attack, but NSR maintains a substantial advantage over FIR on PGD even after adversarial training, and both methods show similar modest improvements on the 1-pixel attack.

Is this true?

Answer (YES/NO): NO